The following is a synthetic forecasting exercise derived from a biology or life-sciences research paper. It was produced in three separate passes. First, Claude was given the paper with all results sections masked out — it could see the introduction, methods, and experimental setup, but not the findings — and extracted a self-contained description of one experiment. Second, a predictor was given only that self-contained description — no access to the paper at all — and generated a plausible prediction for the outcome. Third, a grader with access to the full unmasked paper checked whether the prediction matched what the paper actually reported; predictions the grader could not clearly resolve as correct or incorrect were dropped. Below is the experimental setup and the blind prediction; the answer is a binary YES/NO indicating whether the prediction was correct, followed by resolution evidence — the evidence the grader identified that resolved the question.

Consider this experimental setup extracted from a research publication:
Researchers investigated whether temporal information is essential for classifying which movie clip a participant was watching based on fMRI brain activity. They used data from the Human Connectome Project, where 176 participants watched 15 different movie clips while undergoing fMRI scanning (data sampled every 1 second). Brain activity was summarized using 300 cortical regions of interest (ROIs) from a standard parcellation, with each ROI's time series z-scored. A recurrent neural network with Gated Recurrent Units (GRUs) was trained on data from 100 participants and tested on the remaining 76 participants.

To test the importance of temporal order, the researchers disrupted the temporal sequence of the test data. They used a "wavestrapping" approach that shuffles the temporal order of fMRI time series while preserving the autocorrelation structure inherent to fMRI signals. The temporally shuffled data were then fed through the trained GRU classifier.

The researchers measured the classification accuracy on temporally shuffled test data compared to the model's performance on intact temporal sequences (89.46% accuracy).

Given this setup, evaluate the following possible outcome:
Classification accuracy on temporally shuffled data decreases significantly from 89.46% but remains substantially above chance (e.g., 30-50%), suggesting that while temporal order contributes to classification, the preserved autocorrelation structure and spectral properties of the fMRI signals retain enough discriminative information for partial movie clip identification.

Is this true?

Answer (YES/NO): YES